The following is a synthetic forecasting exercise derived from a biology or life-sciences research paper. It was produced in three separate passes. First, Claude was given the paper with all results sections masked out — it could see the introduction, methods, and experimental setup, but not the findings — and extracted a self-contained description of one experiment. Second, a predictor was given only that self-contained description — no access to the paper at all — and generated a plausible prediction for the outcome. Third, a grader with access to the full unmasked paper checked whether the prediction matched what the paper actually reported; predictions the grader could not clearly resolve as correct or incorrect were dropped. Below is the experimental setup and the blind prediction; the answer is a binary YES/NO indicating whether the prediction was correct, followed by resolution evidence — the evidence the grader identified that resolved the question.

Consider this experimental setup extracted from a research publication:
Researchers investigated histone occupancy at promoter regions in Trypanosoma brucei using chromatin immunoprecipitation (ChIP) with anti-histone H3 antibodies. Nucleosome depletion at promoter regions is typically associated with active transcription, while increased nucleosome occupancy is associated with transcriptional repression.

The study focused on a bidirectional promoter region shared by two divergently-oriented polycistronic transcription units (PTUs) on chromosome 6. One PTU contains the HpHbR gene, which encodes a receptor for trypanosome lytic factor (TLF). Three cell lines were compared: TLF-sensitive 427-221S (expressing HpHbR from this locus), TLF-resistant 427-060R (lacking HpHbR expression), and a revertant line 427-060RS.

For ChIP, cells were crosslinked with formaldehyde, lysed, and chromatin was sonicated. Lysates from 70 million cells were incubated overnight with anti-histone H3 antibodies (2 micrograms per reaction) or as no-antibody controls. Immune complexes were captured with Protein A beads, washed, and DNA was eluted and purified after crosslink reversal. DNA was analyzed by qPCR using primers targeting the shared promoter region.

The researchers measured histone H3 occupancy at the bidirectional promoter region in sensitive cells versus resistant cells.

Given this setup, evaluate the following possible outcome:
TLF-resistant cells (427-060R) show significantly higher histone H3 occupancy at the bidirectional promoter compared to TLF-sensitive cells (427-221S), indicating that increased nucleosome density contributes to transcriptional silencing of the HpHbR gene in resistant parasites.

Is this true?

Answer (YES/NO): NO